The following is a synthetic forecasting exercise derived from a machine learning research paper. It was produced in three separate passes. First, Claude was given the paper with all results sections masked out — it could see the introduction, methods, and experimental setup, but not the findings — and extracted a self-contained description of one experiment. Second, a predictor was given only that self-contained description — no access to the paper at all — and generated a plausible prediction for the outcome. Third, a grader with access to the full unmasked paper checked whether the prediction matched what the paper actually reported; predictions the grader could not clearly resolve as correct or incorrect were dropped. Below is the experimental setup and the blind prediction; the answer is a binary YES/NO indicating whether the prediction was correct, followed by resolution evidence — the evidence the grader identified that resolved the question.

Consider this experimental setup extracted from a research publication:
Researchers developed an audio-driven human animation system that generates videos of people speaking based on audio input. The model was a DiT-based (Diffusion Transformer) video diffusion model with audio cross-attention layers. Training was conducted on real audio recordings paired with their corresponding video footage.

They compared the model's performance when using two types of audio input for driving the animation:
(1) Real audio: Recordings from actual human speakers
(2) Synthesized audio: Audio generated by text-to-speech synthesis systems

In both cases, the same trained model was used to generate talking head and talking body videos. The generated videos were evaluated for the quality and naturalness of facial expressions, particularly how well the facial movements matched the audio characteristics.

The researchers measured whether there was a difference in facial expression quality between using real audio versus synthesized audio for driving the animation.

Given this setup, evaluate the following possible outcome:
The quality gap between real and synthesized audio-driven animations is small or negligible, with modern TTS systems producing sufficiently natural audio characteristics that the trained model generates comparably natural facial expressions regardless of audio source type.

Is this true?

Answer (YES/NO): NO